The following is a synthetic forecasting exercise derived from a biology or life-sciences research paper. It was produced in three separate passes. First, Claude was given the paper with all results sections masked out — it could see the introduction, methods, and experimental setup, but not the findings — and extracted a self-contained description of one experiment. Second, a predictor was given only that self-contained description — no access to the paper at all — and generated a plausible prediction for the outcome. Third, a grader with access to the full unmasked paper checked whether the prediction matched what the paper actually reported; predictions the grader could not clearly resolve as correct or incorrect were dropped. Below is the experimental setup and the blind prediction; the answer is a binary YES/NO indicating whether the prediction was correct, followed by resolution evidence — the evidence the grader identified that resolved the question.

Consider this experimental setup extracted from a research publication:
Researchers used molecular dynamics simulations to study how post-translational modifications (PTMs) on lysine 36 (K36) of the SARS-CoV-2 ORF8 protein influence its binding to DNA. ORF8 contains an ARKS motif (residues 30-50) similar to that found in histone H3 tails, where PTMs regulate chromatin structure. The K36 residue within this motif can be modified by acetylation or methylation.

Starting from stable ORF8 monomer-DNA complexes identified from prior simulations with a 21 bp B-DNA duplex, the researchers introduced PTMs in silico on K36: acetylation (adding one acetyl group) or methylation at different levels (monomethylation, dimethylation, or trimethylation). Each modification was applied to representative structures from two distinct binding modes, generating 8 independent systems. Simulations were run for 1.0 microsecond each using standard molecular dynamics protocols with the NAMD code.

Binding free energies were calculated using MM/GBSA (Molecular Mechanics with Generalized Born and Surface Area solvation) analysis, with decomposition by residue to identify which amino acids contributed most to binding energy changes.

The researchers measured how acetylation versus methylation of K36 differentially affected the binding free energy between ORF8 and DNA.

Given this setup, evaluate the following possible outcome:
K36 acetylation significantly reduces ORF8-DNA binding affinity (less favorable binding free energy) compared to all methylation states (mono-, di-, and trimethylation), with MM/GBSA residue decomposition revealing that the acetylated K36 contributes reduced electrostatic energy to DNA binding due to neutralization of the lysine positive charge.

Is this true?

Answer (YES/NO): NO